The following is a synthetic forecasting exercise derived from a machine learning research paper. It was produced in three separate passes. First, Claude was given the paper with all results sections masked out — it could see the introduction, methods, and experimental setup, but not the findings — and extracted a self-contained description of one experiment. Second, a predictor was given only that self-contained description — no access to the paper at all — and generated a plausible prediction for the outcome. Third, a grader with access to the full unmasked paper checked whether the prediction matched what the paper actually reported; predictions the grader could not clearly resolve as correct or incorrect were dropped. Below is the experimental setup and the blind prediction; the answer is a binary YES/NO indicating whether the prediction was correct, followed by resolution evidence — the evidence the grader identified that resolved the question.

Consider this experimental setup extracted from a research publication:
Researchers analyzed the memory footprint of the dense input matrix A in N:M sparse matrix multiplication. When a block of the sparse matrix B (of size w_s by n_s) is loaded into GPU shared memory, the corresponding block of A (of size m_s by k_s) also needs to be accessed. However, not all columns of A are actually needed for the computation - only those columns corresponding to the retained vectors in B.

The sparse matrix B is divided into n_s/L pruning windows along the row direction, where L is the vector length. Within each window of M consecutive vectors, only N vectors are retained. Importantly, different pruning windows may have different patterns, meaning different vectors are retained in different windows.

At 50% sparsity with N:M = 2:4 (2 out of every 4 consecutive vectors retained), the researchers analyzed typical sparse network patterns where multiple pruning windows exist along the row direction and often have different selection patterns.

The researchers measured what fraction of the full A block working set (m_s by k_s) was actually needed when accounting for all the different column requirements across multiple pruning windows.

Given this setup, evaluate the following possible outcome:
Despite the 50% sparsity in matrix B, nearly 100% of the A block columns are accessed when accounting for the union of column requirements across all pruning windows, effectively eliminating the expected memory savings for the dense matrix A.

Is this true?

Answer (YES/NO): NO